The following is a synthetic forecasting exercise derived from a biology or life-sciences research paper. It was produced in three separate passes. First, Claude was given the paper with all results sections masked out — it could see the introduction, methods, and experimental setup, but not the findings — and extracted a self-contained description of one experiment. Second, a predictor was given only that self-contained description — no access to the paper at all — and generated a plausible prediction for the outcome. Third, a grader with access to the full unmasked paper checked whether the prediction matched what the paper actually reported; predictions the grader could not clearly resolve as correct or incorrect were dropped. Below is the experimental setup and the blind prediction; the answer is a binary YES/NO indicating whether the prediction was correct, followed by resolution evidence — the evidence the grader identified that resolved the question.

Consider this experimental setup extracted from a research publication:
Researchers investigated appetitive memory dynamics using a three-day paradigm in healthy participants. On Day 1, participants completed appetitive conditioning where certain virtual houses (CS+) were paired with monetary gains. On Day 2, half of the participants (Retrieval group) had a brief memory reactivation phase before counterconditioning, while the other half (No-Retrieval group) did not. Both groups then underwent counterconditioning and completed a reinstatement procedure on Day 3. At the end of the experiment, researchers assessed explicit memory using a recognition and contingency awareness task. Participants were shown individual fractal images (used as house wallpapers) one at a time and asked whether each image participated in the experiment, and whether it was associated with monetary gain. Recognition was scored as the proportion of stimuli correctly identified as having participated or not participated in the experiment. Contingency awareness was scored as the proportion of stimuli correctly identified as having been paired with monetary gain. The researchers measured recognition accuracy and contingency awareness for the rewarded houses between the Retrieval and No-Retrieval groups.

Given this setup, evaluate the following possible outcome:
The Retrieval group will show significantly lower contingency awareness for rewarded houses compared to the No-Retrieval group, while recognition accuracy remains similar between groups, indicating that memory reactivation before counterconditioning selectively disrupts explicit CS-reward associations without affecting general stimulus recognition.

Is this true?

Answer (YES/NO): NO